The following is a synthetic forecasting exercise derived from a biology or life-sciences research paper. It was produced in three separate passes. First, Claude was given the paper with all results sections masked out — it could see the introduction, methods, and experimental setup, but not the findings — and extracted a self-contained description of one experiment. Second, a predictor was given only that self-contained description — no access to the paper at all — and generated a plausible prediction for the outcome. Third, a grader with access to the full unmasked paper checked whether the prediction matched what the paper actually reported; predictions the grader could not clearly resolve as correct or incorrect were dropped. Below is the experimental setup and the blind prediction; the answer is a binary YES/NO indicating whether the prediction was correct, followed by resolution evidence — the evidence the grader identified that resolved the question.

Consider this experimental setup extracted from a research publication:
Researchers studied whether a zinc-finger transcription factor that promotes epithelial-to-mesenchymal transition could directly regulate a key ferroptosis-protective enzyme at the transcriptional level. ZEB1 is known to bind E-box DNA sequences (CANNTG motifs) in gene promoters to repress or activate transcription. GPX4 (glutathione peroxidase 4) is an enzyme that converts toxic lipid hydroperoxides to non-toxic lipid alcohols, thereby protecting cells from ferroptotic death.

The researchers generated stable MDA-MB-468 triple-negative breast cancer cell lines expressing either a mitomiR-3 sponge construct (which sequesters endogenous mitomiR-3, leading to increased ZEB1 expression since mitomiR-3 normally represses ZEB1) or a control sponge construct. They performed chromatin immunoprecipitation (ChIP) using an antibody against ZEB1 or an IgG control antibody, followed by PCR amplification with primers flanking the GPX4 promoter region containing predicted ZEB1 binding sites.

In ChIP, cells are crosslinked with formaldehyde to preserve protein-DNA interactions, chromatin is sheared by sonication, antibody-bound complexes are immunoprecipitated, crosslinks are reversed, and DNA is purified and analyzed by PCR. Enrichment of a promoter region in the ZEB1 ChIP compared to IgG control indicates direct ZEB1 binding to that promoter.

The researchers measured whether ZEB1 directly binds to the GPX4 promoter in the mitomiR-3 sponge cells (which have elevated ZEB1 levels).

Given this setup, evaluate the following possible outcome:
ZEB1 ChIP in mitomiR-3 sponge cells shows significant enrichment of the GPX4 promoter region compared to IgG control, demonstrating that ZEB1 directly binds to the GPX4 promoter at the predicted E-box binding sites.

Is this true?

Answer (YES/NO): YES